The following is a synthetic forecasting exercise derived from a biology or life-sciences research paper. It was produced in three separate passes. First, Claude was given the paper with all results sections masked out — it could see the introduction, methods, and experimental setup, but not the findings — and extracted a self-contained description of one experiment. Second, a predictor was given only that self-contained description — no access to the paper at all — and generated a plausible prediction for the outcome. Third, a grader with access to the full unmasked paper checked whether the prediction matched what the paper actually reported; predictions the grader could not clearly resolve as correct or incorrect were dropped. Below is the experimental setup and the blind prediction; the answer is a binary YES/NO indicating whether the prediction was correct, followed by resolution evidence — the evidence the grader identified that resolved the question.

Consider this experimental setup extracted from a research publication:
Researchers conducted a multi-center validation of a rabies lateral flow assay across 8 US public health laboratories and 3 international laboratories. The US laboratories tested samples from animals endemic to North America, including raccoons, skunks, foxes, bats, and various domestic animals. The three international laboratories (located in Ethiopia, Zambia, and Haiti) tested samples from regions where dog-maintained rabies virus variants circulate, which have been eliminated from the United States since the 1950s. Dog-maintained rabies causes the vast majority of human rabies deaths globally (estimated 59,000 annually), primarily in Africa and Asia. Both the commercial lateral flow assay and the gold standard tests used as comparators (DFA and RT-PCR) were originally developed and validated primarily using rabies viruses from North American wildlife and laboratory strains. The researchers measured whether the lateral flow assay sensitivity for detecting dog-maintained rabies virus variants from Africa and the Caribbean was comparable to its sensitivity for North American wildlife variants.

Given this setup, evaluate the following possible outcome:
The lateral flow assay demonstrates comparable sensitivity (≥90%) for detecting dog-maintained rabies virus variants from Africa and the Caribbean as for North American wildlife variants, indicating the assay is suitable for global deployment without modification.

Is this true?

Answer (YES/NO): NO